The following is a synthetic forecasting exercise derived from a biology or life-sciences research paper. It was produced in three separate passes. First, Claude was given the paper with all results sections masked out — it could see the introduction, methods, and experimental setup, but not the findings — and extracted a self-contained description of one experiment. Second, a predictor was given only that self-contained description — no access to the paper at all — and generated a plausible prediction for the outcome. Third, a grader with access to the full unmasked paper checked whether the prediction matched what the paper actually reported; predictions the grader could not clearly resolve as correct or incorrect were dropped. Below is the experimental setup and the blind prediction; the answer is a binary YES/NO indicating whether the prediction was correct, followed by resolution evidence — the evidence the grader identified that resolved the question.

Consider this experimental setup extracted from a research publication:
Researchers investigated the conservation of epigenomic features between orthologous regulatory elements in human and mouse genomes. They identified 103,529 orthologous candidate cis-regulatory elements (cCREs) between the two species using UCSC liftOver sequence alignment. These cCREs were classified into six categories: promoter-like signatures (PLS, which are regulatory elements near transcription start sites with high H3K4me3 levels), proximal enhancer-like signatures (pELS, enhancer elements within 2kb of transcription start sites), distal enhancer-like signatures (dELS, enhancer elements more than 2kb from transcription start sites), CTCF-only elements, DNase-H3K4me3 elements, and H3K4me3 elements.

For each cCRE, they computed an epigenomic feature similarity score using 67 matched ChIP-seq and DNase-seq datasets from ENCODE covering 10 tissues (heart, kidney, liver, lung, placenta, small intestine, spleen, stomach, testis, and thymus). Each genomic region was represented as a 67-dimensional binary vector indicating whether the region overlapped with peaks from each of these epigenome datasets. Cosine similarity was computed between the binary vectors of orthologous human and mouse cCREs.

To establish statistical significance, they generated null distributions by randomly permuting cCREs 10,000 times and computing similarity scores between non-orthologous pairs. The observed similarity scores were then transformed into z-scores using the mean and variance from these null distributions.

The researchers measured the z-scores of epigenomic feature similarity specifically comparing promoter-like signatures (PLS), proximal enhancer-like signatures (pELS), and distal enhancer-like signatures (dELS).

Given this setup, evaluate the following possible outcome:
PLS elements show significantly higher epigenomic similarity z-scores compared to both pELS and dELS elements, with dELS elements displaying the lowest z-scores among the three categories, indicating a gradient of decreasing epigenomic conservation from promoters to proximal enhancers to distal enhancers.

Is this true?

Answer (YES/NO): YES